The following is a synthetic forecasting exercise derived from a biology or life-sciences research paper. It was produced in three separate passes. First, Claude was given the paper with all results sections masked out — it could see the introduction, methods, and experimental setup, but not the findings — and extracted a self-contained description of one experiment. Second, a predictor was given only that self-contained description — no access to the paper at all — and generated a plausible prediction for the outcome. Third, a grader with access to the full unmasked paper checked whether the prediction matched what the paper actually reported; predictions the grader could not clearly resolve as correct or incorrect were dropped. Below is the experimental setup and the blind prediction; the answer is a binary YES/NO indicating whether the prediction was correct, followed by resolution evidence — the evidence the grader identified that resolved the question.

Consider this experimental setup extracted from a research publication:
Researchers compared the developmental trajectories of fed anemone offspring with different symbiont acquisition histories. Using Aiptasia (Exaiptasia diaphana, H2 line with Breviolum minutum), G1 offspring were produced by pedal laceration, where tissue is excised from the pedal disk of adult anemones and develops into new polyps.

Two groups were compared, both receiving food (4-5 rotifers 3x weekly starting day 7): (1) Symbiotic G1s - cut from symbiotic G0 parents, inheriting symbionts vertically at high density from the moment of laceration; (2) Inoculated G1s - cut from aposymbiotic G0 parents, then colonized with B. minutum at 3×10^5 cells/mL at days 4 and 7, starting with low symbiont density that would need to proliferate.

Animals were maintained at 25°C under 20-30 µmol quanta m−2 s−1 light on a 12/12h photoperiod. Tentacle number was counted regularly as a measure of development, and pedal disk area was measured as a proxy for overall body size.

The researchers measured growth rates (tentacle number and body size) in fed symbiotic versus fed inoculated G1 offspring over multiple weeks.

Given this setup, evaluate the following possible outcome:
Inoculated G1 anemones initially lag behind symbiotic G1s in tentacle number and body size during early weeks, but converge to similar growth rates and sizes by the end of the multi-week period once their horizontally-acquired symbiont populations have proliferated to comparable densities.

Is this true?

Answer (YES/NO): NO